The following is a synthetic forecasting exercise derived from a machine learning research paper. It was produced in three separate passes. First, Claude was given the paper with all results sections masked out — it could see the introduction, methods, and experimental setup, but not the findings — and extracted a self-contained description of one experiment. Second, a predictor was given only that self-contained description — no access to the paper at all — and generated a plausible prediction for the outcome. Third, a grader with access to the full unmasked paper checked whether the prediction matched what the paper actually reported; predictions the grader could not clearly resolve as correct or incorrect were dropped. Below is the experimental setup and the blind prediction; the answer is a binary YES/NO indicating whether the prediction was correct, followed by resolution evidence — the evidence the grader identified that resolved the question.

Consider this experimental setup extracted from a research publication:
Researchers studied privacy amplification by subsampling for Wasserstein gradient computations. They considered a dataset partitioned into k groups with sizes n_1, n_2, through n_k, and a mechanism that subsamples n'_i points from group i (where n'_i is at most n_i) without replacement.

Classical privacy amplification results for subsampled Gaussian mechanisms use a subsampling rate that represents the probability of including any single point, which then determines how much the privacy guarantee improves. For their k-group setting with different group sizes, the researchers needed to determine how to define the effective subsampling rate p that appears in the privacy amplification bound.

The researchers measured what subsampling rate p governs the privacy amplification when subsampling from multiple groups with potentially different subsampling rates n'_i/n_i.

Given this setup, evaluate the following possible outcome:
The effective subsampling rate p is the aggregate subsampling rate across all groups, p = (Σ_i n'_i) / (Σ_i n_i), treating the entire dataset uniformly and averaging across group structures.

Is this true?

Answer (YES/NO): NO